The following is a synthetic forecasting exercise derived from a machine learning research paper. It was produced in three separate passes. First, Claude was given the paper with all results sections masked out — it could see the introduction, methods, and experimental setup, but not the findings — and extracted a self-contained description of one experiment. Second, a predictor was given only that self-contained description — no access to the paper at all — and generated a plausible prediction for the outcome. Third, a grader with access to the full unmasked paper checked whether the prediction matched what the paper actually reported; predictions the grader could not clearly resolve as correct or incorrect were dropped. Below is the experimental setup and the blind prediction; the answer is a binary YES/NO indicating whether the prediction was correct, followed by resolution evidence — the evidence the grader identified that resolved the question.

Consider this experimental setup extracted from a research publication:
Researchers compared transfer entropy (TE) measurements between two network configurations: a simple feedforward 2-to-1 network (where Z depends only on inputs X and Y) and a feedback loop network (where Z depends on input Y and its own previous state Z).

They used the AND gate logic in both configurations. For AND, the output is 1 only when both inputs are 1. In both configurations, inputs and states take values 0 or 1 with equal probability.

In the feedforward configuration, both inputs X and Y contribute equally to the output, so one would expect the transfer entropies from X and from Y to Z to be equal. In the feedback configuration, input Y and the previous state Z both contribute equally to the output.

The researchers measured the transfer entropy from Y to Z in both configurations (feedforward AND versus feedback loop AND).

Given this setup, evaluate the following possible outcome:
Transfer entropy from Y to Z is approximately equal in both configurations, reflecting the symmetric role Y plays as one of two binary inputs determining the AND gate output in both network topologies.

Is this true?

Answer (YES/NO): NO